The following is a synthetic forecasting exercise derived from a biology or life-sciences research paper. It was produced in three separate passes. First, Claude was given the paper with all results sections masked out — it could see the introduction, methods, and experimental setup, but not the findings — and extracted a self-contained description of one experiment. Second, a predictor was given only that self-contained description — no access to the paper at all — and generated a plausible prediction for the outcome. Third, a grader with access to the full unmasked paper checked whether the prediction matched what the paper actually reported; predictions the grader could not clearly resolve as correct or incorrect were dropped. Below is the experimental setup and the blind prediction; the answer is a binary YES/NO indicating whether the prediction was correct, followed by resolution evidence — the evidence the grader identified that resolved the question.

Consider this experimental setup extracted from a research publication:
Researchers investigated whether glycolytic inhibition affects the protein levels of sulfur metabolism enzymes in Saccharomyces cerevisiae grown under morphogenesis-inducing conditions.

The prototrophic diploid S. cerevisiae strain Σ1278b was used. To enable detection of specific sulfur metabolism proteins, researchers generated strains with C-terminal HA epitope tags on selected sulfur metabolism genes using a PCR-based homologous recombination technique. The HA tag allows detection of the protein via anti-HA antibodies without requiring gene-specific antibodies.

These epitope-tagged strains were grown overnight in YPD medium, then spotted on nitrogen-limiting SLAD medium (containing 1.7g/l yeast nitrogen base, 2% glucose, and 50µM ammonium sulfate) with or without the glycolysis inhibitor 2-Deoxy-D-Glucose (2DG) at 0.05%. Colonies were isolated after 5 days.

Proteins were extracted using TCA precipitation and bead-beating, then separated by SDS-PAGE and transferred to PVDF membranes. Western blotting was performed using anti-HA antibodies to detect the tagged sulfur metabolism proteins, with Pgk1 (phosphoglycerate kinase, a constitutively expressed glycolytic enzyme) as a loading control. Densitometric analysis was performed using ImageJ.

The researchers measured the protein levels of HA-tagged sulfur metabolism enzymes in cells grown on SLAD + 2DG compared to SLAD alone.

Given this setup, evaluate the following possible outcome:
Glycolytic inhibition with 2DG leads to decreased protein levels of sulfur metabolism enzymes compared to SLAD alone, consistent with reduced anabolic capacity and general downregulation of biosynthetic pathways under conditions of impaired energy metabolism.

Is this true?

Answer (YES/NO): YES